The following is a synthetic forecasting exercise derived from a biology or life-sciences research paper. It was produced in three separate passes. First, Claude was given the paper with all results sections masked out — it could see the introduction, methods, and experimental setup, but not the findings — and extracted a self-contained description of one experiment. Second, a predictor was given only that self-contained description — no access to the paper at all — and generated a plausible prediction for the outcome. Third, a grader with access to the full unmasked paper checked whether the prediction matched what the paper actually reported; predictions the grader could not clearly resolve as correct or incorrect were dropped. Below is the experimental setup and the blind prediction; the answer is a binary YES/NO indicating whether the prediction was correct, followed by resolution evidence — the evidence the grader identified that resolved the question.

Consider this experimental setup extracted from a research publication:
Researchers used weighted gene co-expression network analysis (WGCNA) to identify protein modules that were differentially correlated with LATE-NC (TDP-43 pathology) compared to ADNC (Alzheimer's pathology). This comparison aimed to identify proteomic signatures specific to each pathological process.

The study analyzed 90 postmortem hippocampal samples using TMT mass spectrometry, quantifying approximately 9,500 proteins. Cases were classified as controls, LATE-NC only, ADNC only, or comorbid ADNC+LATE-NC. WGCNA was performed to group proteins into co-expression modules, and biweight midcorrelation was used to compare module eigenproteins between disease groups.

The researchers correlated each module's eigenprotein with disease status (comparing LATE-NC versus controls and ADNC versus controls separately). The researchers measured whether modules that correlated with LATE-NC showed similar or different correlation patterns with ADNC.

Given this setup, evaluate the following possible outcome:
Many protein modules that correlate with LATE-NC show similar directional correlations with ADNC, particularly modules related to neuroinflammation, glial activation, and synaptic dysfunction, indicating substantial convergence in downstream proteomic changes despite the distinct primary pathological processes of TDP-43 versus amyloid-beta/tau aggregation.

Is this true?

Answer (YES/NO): YES